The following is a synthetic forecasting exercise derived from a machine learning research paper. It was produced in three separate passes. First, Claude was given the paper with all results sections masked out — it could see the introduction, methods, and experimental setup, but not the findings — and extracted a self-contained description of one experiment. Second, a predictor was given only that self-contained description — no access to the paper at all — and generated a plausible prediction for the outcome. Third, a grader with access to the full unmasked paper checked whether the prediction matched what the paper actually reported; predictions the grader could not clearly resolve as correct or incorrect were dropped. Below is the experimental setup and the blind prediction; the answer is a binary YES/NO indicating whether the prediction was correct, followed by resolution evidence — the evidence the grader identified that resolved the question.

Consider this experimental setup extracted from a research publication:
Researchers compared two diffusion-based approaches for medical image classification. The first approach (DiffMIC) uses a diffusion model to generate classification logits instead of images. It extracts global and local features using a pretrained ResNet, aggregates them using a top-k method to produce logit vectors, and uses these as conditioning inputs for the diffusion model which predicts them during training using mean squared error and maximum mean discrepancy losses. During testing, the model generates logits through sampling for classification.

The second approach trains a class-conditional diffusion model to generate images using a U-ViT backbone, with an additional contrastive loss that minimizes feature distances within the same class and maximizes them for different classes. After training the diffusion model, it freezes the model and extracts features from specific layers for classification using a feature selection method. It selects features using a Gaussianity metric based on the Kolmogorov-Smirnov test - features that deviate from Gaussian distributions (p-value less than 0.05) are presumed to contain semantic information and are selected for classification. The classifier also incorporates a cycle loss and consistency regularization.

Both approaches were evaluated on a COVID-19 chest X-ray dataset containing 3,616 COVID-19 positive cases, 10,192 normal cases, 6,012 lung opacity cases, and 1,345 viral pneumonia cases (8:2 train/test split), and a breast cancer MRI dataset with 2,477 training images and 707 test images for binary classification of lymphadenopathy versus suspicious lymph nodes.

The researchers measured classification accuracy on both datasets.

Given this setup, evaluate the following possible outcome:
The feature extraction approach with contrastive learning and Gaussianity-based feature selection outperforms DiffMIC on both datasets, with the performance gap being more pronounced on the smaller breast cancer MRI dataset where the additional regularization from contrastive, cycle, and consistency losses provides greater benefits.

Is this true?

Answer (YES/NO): NO